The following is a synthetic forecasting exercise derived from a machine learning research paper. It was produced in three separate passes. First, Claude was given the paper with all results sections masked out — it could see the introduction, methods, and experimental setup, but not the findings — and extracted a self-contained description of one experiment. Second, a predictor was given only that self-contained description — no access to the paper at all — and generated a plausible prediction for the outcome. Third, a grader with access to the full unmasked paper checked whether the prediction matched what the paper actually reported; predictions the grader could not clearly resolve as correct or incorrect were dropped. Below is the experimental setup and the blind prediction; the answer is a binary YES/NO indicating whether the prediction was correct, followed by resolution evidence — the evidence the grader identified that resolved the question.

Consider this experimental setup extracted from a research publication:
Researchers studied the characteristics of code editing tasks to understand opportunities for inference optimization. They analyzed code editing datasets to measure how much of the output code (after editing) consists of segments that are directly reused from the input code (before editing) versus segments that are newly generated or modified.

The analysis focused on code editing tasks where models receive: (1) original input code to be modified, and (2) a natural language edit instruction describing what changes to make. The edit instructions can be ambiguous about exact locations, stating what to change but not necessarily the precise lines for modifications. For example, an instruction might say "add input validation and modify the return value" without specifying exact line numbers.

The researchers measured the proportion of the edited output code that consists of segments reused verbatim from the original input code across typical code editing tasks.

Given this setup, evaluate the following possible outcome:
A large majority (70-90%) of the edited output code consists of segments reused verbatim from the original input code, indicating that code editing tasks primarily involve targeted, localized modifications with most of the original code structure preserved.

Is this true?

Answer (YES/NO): YES